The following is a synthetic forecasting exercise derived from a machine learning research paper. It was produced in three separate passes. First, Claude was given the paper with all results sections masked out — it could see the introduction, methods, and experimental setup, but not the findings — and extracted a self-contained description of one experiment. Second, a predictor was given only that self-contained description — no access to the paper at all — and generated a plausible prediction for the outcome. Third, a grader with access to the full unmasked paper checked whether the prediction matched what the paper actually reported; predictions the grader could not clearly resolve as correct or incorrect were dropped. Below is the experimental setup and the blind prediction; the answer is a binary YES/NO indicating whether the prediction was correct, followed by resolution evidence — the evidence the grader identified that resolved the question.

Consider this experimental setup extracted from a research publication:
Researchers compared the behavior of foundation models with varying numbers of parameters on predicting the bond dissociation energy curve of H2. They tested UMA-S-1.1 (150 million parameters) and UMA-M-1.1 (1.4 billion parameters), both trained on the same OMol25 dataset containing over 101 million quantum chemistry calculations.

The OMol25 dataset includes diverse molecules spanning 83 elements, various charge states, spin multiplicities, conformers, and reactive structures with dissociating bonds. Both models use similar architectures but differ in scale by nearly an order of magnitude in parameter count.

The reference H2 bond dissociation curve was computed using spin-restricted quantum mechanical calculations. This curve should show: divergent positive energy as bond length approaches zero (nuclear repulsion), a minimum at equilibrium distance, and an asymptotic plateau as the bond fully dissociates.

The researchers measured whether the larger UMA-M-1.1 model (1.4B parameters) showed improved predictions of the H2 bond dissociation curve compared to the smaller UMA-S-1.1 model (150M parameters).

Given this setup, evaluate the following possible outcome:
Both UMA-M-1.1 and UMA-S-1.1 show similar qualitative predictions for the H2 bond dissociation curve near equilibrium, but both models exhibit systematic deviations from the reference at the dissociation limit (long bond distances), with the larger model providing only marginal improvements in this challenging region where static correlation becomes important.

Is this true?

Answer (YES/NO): NO